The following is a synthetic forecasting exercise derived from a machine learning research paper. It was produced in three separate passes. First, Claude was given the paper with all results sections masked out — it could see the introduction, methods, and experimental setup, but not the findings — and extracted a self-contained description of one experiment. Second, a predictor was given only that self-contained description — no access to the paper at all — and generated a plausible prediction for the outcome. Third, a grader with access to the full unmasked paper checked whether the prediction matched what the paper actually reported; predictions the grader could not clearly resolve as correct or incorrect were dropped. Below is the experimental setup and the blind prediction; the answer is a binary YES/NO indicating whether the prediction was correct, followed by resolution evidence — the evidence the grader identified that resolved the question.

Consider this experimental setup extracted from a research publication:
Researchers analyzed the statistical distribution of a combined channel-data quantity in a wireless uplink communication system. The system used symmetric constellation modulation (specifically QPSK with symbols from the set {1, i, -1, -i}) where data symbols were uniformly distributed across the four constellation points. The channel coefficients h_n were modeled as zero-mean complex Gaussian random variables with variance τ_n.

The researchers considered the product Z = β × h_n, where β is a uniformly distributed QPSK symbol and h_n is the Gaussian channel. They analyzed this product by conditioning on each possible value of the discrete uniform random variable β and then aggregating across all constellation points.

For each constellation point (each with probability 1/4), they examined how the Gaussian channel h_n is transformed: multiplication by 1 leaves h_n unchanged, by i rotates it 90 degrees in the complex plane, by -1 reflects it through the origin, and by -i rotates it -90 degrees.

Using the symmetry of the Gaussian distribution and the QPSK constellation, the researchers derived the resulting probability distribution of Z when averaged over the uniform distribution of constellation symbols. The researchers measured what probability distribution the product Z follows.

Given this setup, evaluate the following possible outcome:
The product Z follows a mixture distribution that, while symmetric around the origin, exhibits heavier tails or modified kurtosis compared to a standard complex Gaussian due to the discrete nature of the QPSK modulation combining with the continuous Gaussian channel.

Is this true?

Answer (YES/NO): NO